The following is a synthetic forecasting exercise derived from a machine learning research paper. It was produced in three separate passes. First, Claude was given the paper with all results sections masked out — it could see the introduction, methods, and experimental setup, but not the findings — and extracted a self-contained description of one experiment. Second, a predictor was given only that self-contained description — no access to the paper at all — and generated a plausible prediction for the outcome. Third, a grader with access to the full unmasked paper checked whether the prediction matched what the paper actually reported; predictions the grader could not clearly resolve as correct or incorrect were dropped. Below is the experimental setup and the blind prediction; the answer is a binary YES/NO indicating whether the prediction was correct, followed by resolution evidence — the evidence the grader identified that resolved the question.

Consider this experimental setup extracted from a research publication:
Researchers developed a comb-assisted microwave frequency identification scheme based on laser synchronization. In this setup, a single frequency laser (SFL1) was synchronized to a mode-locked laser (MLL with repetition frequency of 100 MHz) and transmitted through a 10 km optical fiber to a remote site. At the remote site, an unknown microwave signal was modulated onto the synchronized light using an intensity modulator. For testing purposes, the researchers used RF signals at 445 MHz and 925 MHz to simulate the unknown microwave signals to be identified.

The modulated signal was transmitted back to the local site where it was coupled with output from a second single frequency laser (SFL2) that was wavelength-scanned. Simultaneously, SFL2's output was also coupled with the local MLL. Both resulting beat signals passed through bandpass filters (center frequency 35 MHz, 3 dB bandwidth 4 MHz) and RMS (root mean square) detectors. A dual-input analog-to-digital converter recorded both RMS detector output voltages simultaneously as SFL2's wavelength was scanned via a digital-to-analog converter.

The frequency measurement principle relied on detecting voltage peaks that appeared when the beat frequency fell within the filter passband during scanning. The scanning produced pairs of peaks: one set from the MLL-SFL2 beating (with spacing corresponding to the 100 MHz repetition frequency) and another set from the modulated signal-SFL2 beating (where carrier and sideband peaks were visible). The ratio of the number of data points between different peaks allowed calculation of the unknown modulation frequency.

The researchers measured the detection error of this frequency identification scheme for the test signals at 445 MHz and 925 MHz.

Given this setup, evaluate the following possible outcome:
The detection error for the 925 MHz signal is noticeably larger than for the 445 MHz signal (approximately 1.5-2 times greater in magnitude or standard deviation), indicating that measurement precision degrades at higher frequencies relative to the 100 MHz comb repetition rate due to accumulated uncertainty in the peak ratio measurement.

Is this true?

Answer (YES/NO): NO